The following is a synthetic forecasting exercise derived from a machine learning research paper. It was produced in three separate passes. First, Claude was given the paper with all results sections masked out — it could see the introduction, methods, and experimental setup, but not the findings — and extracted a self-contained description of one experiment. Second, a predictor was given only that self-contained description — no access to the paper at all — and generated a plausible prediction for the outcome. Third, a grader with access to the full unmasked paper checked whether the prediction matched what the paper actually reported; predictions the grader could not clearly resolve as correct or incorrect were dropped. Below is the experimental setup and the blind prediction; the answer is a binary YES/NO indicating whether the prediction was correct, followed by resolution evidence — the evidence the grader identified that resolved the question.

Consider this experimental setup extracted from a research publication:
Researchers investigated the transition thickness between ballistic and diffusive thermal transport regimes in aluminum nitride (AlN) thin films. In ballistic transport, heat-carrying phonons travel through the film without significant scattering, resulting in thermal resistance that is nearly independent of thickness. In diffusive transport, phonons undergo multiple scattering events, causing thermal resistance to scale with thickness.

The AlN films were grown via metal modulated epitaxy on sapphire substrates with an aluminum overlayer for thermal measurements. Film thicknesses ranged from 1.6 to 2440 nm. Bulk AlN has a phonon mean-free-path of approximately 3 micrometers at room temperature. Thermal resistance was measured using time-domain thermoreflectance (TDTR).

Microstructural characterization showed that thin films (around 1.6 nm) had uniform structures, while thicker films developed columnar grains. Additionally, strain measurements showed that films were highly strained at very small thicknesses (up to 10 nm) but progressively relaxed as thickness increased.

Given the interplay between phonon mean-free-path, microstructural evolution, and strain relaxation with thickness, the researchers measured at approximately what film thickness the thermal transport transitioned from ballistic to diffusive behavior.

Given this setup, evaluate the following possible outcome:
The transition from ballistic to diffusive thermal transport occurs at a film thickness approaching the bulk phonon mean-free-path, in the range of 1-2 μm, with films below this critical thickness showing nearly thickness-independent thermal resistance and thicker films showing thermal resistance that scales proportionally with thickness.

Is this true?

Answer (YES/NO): NO